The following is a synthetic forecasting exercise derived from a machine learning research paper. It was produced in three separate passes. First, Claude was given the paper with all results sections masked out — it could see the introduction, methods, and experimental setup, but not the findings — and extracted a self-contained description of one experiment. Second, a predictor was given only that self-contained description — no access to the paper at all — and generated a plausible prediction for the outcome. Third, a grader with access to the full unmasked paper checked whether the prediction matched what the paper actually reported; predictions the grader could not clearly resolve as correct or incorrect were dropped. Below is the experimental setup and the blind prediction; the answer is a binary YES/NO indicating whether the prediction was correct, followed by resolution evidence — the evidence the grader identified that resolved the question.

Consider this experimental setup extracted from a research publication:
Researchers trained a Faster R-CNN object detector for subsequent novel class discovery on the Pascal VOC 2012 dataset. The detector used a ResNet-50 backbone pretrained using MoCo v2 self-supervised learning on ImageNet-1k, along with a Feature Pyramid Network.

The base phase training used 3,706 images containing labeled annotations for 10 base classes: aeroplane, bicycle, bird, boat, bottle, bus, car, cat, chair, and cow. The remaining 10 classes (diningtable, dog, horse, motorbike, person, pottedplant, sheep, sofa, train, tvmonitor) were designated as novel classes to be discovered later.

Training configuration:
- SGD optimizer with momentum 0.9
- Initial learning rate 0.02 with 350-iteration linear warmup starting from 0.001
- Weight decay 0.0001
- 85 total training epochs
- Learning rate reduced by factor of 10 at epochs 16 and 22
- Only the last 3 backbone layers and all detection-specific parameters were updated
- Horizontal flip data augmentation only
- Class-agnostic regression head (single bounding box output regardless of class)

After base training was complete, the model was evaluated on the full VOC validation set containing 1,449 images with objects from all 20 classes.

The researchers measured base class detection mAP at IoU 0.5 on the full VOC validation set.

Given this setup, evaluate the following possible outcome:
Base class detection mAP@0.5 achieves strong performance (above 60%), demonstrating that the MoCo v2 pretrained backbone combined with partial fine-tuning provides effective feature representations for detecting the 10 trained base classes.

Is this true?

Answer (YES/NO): NO